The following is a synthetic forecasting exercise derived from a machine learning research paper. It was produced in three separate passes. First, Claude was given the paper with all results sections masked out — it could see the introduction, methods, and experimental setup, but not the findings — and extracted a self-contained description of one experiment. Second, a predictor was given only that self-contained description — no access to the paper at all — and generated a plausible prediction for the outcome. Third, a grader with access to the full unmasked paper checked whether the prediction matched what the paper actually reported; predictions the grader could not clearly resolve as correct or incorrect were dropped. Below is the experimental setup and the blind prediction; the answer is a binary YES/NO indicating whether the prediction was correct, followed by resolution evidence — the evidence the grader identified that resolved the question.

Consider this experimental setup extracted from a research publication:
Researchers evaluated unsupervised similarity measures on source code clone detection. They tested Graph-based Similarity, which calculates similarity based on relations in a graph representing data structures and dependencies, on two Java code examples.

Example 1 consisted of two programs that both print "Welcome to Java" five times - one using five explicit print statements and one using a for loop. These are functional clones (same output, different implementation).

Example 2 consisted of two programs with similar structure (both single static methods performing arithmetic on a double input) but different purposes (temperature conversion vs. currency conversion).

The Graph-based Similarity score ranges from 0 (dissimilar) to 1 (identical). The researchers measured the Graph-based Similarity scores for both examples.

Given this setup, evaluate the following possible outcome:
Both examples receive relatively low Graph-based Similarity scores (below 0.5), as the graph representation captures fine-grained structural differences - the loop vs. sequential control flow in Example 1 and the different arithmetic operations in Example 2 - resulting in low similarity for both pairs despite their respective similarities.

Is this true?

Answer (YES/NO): YES